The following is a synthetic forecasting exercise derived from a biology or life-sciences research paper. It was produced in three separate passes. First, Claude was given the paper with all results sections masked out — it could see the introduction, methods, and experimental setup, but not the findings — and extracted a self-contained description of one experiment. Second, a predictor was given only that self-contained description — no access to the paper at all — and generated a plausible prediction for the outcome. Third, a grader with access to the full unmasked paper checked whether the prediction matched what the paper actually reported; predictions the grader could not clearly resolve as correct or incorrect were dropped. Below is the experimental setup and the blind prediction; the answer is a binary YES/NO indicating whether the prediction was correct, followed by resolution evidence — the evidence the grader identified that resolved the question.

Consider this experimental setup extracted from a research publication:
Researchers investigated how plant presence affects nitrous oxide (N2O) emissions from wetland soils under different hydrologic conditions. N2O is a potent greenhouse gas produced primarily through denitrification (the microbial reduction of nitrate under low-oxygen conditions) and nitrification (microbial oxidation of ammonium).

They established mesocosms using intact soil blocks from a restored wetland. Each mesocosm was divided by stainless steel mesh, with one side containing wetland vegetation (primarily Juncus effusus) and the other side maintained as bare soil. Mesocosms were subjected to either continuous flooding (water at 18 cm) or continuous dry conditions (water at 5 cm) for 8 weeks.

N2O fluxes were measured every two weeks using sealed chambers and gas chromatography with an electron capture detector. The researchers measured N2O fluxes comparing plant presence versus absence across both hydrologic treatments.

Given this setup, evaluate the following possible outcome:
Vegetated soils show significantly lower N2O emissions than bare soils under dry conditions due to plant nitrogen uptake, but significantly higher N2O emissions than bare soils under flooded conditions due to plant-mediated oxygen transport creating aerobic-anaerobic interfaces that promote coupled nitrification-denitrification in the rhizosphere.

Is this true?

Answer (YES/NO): NO